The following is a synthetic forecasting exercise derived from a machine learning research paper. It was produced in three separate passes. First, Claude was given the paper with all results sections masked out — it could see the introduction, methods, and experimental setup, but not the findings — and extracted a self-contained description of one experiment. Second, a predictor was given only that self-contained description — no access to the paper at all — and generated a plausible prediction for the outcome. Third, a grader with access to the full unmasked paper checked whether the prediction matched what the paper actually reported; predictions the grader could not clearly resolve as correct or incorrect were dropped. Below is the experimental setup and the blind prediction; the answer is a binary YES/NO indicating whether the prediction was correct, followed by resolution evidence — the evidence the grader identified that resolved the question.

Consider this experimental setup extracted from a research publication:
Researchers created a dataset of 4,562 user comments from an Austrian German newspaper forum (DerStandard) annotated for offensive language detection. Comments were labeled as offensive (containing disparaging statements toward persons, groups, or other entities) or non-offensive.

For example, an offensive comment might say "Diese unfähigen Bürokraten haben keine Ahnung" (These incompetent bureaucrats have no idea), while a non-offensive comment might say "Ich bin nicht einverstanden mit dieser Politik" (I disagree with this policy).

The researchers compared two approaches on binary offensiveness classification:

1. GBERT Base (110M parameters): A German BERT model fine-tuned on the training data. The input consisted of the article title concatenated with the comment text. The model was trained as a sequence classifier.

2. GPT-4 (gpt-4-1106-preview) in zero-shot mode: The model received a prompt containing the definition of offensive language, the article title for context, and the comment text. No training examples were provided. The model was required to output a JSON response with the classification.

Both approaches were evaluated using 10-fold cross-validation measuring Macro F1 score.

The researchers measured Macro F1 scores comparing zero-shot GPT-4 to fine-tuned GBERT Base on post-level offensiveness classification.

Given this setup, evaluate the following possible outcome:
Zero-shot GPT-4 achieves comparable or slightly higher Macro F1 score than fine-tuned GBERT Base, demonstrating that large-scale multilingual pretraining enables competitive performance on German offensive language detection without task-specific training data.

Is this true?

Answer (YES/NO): YES